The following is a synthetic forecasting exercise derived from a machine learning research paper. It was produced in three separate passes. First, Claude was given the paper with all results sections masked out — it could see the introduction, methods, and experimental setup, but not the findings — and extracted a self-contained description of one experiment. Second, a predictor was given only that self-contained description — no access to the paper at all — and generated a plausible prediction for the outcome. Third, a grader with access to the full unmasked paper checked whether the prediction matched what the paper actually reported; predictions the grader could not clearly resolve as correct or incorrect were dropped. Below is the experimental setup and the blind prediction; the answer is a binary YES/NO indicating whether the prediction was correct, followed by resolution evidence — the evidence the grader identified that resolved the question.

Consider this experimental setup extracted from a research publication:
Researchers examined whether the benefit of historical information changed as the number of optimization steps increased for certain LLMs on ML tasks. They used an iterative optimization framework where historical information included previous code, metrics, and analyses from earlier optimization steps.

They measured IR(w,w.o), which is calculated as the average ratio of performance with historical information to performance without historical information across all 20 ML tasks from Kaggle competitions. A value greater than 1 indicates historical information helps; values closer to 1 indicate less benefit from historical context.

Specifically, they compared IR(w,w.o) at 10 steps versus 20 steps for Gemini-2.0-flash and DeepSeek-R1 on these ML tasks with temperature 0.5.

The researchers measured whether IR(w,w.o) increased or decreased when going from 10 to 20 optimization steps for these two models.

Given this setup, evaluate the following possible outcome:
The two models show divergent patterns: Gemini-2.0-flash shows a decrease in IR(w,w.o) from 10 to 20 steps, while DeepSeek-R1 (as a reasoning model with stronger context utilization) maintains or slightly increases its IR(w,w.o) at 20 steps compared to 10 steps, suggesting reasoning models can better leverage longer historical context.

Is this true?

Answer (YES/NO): NO